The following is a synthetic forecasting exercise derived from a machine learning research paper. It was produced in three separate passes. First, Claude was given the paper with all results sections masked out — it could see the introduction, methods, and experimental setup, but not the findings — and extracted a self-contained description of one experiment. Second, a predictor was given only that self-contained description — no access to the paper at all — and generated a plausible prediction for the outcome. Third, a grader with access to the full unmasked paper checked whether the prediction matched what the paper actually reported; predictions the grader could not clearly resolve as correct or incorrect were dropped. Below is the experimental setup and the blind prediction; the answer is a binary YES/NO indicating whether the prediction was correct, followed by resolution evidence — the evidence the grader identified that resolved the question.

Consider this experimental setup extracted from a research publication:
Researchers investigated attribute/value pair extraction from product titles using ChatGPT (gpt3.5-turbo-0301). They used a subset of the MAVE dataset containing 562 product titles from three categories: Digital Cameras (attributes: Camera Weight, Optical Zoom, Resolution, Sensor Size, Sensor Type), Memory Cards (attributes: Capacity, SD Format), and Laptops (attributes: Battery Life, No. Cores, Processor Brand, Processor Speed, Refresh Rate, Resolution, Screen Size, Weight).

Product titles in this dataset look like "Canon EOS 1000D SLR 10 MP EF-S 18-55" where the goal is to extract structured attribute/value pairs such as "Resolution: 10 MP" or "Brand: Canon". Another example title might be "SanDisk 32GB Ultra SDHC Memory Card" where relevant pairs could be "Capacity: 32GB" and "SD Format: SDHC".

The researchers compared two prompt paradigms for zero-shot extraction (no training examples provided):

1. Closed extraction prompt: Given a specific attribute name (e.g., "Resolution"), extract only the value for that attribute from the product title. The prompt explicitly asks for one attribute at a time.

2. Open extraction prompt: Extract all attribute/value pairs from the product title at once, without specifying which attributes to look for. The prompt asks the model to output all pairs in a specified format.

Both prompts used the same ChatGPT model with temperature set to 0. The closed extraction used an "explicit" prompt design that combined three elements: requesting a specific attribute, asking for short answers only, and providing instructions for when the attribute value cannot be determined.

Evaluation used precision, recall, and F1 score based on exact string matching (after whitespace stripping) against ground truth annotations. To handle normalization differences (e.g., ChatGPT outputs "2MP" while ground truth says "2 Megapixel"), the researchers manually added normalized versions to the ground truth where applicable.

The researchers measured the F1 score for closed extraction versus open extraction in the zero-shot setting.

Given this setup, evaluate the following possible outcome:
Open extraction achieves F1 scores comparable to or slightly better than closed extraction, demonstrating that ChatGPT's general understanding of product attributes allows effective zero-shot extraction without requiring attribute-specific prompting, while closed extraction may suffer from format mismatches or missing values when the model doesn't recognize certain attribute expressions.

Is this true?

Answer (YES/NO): NO